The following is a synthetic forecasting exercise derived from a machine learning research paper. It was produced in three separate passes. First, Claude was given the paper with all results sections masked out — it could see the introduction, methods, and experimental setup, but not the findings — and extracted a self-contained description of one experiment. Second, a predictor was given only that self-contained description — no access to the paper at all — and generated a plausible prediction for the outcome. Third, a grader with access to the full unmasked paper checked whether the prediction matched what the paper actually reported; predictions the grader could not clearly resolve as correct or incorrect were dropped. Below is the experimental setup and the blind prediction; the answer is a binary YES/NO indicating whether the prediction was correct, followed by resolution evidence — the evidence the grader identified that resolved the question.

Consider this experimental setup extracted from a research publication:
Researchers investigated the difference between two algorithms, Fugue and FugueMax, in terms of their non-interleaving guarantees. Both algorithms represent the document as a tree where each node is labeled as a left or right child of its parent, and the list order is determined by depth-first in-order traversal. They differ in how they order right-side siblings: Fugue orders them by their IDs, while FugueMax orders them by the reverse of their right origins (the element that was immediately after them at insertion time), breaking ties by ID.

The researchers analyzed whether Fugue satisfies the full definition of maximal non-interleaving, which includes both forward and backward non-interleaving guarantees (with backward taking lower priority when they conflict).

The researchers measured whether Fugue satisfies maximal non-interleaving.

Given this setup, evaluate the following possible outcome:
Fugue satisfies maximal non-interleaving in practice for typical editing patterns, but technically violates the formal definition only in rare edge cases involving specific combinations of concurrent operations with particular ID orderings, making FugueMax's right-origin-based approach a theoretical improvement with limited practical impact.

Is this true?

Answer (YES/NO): NO